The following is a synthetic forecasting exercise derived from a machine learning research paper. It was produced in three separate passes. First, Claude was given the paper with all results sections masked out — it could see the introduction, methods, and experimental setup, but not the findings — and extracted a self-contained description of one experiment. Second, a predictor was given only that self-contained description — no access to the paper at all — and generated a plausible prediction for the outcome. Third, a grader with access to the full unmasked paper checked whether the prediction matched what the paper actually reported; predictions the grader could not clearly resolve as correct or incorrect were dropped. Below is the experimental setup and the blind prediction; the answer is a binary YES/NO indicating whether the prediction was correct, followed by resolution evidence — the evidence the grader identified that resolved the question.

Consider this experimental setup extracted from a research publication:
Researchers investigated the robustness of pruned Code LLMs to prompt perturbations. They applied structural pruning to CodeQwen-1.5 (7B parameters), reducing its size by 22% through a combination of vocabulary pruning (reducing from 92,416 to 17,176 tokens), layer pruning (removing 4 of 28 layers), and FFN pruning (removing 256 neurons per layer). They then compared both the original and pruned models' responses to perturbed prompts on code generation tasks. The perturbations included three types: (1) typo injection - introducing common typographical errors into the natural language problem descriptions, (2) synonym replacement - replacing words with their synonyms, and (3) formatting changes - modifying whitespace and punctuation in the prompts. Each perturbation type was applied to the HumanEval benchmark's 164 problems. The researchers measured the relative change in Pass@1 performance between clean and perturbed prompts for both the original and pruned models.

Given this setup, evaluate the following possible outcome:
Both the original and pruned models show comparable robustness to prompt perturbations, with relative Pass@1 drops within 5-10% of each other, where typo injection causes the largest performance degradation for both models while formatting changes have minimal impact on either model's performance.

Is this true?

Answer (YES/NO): NO